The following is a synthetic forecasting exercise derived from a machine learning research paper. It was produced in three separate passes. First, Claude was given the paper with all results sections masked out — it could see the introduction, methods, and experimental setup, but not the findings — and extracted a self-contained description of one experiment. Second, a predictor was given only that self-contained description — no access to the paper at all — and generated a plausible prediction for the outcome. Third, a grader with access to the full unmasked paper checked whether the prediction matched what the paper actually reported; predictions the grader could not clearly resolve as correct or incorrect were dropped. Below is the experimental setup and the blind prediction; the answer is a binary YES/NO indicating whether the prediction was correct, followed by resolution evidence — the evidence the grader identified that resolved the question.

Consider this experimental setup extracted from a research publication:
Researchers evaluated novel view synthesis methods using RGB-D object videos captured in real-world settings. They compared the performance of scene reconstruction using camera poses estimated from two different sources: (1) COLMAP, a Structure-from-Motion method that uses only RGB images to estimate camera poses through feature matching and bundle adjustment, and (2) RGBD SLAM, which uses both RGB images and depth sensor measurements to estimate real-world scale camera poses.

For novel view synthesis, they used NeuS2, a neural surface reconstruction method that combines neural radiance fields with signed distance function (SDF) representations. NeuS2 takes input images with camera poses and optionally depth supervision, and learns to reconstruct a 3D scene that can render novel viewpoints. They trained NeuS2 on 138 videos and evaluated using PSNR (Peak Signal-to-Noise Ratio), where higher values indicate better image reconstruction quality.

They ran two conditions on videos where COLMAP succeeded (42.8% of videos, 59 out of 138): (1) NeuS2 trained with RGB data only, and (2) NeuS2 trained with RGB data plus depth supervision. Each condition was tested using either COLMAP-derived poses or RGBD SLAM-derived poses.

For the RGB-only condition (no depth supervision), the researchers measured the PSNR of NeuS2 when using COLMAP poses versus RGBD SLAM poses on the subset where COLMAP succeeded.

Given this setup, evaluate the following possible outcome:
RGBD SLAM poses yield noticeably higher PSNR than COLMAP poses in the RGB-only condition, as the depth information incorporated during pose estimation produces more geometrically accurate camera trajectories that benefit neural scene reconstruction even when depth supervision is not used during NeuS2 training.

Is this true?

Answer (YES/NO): NO